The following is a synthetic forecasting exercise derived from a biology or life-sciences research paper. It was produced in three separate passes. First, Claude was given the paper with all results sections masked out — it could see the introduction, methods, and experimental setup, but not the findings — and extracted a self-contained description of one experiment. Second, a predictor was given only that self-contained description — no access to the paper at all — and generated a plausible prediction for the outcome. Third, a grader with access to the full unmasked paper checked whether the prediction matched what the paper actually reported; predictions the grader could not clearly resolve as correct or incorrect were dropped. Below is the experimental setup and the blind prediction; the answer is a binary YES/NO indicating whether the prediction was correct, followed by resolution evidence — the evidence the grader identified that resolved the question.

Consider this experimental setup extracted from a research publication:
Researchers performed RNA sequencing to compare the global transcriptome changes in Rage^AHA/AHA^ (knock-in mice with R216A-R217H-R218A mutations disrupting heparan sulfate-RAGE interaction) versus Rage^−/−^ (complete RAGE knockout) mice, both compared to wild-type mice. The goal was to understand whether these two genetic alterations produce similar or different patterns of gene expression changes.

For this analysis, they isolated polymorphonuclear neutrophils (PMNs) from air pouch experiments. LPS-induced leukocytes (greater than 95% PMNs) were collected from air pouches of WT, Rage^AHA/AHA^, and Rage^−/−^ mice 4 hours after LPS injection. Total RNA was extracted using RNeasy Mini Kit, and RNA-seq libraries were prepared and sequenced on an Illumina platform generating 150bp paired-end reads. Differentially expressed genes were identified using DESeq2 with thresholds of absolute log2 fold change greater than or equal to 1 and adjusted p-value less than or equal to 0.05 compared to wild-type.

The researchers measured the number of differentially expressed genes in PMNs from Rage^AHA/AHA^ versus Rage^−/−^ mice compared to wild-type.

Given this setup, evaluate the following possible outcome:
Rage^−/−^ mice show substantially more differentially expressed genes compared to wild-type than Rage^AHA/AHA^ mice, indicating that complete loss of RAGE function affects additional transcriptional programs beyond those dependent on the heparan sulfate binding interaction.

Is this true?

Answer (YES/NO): YES